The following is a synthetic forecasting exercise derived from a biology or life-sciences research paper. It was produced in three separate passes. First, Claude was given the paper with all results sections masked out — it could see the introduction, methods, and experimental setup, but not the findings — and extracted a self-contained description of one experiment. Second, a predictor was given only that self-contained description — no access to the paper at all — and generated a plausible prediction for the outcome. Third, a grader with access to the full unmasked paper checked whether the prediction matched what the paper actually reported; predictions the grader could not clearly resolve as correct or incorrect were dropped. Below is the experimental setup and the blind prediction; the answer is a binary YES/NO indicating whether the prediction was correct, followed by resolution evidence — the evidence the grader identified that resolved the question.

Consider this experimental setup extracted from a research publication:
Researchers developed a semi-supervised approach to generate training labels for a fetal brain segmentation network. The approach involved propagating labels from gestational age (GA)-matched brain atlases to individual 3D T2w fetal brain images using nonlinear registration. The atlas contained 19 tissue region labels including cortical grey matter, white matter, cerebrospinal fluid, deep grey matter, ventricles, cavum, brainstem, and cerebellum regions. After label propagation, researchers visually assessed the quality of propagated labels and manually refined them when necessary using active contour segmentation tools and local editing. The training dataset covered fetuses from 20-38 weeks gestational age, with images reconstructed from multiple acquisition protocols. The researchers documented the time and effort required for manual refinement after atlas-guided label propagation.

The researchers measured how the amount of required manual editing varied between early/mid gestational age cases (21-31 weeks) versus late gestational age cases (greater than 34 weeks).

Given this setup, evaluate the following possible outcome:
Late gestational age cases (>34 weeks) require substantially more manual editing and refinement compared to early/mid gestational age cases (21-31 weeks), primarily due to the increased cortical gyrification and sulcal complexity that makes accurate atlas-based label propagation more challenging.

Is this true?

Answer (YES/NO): YES